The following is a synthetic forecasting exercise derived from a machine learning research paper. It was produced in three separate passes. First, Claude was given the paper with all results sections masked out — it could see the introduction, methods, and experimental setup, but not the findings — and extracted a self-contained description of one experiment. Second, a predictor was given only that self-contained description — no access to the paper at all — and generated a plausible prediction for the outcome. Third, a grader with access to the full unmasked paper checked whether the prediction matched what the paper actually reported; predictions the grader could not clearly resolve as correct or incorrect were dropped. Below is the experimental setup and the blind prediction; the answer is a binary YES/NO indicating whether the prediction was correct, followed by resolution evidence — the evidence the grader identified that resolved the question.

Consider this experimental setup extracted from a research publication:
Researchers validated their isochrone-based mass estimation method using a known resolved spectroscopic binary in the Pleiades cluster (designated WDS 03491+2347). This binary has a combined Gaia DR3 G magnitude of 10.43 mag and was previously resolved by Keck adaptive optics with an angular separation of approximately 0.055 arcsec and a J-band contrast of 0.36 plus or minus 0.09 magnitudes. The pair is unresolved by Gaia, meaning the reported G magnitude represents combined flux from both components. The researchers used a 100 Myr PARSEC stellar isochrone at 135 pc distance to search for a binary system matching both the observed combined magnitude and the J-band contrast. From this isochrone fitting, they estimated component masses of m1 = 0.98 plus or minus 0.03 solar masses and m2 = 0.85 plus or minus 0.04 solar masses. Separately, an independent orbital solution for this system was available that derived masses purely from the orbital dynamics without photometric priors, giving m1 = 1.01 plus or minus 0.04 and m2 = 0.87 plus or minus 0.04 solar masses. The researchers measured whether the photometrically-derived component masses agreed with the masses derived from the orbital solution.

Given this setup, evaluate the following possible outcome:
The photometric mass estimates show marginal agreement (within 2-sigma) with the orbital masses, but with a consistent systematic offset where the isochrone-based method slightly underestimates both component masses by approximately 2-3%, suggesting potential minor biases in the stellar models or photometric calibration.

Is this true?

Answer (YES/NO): NO